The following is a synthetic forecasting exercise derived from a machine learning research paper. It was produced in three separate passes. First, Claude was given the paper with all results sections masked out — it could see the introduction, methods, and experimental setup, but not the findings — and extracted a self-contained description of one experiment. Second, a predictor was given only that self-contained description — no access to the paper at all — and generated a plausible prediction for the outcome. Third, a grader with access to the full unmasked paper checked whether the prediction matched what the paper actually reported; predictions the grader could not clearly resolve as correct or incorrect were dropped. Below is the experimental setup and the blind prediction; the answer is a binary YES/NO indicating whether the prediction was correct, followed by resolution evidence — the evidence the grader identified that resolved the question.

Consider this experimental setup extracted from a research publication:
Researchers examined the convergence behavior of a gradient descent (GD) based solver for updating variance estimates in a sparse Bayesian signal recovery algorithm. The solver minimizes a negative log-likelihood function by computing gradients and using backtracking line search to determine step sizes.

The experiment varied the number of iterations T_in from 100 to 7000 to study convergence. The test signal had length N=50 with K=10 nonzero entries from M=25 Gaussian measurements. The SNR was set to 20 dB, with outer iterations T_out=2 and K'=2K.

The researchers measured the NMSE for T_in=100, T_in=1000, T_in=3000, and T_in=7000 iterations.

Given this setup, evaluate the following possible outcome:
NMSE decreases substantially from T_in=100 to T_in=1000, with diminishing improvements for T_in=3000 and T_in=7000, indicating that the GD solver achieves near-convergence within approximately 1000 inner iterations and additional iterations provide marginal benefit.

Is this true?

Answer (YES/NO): NO